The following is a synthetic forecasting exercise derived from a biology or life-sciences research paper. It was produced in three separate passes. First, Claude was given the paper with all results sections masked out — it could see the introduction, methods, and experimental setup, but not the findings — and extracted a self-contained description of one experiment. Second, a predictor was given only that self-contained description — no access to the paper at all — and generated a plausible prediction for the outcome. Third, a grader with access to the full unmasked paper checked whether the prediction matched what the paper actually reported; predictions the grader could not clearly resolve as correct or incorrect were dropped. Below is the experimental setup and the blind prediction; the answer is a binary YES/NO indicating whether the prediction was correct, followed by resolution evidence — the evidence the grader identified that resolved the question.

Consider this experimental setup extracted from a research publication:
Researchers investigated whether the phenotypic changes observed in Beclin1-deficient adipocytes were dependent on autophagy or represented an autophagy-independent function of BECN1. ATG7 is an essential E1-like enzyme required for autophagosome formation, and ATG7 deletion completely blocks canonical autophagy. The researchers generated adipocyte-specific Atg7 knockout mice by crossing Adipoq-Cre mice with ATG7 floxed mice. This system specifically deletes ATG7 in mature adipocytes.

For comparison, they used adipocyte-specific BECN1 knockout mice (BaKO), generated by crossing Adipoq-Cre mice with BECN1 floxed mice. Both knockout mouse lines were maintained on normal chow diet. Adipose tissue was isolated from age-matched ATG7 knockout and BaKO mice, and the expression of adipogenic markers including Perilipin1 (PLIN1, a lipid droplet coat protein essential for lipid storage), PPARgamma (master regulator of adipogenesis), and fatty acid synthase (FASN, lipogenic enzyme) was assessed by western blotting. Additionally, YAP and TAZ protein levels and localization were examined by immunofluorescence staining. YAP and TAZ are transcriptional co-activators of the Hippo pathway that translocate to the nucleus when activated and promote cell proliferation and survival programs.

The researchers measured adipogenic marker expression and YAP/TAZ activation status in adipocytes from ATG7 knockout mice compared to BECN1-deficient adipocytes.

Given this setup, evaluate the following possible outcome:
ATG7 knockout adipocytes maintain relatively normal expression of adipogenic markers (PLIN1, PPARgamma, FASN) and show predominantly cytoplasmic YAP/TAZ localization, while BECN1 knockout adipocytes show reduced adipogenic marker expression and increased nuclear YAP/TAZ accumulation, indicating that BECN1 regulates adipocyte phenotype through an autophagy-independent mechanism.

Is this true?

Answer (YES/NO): YES